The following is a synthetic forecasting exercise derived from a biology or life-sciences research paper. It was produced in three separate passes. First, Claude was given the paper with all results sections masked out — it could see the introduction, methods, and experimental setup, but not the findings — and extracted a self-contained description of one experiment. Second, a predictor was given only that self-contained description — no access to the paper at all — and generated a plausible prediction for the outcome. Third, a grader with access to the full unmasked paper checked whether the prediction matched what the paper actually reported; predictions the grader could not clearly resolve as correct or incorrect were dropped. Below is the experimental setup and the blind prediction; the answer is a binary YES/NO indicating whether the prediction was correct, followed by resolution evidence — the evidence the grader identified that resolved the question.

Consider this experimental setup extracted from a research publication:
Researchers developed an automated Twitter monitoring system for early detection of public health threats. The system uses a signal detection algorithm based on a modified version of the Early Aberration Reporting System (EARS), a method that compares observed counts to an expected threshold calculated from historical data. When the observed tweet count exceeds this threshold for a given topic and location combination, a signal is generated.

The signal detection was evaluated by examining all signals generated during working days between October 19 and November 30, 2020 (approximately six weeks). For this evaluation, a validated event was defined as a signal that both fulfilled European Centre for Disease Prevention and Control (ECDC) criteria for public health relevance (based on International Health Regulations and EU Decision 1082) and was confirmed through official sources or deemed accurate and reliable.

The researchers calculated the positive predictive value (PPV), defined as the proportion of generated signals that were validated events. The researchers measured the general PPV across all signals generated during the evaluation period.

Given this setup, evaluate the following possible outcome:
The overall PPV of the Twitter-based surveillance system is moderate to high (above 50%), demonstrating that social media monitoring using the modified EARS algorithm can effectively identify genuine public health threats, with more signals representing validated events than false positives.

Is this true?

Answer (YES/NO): NO